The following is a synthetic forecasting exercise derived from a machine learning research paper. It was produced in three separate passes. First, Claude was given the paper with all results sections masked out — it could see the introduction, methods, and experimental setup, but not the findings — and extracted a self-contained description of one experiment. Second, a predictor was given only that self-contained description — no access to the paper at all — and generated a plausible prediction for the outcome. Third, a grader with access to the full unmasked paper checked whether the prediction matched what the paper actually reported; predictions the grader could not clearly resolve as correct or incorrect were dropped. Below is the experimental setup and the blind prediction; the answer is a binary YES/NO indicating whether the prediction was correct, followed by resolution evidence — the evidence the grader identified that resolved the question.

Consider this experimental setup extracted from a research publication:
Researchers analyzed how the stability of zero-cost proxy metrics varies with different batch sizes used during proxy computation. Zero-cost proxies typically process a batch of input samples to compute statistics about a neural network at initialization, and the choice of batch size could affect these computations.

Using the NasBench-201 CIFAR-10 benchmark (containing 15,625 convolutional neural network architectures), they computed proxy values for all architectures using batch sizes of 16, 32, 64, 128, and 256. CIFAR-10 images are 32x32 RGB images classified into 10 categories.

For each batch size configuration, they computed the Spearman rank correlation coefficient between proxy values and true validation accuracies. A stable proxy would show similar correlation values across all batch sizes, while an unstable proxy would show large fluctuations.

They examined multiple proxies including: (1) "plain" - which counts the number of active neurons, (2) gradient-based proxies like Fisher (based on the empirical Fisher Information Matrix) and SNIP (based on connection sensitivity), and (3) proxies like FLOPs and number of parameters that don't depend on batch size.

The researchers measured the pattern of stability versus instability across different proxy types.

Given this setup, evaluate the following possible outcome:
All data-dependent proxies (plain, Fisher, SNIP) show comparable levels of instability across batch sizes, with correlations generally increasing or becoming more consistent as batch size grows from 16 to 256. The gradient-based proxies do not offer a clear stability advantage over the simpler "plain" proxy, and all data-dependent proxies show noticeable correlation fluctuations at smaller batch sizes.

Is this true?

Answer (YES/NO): NO